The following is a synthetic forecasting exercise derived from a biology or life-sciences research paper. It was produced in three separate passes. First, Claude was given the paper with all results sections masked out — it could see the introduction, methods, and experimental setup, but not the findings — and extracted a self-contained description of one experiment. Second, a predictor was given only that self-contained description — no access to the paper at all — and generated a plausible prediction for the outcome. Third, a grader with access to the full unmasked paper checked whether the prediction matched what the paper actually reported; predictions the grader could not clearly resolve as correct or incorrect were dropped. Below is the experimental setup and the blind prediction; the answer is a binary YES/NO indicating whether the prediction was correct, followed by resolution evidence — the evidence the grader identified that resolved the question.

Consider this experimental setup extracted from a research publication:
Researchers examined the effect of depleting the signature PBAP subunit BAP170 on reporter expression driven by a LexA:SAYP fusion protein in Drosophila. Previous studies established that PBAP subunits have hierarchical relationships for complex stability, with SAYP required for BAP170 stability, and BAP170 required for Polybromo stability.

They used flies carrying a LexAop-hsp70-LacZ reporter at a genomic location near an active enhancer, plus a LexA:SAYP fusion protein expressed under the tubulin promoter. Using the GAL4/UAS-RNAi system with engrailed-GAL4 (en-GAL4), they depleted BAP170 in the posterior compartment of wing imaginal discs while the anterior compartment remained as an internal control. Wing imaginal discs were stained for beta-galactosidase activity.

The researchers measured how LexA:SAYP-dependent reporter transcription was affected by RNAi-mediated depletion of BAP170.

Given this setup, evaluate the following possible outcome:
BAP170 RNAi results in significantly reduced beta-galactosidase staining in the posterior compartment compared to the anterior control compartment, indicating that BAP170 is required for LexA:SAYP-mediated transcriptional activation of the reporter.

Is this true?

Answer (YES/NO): YES